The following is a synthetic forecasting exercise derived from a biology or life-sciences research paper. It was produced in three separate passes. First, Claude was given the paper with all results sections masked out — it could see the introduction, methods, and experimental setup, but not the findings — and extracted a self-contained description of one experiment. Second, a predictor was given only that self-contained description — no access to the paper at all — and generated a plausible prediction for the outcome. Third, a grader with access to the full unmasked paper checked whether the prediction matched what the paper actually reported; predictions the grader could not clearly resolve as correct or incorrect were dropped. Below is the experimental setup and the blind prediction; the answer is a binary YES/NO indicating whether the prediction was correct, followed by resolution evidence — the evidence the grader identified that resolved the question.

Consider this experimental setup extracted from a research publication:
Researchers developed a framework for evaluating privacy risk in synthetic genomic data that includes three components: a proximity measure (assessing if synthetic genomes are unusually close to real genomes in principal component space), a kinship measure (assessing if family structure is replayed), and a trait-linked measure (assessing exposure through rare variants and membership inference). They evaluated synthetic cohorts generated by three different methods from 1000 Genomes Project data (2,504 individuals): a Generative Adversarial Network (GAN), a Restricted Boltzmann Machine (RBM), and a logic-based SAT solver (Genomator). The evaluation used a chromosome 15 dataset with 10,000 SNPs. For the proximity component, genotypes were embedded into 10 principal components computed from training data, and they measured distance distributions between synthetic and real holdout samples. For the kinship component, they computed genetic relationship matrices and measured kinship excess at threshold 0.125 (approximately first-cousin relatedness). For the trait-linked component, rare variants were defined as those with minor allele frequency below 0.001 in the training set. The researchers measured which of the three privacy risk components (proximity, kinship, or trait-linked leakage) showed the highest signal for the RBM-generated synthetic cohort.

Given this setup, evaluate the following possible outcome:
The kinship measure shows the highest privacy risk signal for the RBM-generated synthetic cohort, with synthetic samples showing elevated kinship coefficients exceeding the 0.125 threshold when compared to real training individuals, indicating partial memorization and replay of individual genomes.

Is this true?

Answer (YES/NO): NO